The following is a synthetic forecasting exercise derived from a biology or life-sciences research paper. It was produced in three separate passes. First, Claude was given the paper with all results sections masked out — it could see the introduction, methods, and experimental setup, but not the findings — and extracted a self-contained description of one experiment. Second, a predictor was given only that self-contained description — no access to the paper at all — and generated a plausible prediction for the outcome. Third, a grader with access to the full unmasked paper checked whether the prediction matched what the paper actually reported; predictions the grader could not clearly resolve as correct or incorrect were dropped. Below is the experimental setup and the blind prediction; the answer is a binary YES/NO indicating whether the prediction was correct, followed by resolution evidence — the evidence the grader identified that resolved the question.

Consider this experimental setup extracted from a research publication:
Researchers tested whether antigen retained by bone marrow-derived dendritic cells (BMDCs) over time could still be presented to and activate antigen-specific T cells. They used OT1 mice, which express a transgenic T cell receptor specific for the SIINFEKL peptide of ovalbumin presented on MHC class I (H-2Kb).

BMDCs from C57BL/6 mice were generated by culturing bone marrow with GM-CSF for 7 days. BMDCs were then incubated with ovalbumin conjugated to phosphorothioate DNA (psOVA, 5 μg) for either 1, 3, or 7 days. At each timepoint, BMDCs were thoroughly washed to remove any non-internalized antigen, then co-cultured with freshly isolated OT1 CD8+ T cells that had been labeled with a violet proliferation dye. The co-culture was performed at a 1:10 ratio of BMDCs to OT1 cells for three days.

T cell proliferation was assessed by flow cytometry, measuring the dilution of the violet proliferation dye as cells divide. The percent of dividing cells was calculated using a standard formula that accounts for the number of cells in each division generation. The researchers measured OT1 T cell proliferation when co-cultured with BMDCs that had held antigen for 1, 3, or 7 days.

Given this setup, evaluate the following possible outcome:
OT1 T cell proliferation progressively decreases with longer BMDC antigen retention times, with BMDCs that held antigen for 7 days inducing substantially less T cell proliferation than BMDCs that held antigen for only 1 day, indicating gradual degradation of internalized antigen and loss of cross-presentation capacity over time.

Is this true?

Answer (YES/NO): YES